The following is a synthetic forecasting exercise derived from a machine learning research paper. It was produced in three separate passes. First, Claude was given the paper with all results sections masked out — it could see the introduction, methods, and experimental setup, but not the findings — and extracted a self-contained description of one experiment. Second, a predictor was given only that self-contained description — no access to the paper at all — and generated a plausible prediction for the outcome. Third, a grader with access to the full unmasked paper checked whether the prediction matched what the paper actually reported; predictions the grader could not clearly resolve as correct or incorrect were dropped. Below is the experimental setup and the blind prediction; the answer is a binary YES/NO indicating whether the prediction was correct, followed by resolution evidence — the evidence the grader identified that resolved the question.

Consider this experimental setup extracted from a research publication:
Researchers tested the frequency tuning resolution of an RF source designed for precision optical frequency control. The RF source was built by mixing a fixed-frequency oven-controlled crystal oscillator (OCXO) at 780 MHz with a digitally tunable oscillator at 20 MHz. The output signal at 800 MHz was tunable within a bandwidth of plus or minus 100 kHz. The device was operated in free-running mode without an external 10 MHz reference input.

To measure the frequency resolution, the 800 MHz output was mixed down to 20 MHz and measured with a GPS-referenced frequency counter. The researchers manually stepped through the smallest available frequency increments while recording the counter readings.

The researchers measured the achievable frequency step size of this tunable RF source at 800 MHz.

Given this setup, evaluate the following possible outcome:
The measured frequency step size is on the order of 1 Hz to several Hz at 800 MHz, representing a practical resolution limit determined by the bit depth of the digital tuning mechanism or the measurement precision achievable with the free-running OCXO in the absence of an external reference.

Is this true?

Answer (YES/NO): NO